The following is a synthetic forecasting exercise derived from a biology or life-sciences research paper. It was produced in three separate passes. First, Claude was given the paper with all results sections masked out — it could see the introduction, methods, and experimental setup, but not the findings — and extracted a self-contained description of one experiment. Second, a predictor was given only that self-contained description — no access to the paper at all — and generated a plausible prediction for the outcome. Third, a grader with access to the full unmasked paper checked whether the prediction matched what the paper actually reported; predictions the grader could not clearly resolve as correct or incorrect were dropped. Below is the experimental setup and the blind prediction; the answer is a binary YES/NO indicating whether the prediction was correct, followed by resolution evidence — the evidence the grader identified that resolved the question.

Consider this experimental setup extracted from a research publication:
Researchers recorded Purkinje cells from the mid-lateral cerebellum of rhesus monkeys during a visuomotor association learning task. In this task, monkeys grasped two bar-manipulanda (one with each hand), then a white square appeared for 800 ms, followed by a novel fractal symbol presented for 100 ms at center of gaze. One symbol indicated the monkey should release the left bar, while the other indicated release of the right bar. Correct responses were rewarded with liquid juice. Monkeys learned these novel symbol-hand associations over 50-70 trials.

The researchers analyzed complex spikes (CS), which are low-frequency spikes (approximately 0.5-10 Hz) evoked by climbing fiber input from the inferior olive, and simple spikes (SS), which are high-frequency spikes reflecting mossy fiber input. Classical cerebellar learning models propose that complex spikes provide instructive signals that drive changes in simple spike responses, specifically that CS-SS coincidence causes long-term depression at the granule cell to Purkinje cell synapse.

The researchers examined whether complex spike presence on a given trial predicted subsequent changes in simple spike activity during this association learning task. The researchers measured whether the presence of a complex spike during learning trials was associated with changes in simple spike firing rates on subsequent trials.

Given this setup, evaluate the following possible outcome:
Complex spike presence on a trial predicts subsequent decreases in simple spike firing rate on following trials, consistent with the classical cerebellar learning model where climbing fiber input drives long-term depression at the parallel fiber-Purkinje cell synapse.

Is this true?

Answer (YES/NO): NO